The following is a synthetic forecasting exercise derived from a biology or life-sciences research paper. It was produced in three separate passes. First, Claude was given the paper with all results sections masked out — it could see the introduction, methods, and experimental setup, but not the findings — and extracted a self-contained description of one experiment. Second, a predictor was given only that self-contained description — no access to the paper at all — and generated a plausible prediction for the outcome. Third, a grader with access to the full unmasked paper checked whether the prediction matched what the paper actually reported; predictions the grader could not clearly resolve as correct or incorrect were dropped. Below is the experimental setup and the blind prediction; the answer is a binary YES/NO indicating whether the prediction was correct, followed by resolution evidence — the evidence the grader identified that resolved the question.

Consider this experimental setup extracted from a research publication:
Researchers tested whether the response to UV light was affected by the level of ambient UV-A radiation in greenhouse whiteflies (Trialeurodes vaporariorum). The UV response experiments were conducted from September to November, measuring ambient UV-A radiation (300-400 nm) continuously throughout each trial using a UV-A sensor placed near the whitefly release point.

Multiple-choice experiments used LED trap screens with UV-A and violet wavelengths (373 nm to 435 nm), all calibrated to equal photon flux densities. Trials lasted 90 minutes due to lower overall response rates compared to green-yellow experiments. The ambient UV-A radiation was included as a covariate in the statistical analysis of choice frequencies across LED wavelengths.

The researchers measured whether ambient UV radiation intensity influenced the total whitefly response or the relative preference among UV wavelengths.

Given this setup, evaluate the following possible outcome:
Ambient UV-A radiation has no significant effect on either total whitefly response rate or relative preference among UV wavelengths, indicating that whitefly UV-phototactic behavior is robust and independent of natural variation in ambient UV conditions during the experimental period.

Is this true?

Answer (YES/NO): NO